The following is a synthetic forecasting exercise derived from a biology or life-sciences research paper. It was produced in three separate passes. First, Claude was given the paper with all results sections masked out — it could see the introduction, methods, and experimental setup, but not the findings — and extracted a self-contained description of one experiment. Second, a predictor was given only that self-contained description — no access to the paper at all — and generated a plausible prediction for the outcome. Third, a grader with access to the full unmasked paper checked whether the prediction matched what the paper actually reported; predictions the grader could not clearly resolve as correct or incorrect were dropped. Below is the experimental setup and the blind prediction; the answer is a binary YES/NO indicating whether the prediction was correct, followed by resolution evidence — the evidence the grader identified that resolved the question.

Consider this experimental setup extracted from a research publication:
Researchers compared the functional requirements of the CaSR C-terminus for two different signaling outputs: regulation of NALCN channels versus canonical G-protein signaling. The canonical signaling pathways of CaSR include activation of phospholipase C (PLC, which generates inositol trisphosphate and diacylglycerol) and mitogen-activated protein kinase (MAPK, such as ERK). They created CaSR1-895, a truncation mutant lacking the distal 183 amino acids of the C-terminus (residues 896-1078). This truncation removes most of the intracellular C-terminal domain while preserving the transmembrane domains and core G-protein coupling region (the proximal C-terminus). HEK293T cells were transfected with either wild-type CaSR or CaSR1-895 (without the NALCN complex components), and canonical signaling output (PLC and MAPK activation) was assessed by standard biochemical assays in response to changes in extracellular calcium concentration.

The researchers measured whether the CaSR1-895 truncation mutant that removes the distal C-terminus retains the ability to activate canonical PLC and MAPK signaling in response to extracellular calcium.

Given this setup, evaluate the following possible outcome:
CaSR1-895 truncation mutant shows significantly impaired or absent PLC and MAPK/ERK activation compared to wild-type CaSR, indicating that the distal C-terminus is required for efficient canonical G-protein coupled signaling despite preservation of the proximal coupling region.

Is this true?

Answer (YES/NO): NO